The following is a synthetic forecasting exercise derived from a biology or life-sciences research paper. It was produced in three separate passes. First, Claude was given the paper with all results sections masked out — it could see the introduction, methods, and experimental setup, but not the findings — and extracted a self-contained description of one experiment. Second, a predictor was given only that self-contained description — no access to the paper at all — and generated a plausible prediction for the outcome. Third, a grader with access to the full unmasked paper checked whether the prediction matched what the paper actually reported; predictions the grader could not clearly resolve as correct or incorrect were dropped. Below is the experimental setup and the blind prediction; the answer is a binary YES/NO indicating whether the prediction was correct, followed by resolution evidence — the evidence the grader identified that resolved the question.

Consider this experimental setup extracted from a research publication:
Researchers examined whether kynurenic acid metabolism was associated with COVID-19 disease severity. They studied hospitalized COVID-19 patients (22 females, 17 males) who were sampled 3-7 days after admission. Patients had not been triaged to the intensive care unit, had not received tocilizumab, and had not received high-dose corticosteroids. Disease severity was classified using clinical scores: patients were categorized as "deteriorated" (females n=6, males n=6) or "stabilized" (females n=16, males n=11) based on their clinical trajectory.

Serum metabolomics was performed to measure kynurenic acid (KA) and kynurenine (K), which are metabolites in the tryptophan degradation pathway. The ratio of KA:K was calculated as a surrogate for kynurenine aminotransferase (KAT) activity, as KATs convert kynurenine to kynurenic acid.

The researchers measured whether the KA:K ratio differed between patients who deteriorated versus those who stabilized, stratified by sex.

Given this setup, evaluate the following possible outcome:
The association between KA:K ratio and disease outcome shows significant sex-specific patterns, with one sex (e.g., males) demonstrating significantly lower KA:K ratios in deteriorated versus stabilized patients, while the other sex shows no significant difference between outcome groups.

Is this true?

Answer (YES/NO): NO